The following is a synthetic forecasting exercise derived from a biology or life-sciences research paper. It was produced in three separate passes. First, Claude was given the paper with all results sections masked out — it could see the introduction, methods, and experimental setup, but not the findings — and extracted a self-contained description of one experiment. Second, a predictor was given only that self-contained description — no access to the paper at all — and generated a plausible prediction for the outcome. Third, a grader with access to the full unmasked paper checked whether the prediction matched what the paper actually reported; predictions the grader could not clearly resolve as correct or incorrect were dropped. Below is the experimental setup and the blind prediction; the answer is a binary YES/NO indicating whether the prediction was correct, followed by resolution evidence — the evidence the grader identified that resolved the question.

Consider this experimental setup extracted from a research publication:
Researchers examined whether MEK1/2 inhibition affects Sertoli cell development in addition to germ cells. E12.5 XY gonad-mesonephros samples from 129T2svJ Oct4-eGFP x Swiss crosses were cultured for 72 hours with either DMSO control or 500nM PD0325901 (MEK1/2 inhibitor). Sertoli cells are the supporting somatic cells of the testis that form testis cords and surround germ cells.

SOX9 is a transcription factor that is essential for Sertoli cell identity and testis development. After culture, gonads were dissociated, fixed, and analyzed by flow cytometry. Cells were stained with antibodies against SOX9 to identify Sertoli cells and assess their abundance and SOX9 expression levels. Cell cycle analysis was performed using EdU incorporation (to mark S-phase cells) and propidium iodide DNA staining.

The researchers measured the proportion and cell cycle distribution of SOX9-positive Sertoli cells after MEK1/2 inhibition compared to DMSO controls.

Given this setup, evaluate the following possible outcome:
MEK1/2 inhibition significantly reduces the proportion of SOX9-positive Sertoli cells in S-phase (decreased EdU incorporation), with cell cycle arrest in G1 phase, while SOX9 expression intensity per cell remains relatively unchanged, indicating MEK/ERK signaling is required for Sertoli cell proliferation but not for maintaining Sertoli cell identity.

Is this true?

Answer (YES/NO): NO